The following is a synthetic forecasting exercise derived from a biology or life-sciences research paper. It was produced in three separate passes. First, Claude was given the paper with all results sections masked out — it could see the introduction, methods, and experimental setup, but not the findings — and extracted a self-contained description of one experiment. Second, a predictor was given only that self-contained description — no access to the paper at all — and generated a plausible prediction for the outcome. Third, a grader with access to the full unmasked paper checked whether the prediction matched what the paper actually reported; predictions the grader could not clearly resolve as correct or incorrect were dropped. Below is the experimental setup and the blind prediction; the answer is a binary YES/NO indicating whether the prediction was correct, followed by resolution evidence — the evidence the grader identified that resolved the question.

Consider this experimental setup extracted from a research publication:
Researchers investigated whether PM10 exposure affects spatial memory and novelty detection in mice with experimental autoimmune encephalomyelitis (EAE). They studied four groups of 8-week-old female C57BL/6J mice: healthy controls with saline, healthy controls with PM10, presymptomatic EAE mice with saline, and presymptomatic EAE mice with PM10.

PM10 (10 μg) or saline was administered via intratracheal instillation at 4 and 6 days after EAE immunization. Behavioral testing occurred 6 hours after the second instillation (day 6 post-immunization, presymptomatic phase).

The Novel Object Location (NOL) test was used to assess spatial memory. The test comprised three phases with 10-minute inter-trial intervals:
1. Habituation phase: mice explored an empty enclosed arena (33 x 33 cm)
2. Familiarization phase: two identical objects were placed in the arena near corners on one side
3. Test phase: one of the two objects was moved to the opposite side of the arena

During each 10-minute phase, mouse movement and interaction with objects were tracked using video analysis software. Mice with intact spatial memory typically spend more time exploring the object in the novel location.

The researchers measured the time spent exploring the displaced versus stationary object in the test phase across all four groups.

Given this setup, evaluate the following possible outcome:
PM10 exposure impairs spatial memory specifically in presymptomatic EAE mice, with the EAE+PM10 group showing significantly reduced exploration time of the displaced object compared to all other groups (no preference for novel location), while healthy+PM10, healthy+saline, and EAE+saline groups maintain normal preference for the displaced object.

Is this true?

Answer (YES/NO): NO